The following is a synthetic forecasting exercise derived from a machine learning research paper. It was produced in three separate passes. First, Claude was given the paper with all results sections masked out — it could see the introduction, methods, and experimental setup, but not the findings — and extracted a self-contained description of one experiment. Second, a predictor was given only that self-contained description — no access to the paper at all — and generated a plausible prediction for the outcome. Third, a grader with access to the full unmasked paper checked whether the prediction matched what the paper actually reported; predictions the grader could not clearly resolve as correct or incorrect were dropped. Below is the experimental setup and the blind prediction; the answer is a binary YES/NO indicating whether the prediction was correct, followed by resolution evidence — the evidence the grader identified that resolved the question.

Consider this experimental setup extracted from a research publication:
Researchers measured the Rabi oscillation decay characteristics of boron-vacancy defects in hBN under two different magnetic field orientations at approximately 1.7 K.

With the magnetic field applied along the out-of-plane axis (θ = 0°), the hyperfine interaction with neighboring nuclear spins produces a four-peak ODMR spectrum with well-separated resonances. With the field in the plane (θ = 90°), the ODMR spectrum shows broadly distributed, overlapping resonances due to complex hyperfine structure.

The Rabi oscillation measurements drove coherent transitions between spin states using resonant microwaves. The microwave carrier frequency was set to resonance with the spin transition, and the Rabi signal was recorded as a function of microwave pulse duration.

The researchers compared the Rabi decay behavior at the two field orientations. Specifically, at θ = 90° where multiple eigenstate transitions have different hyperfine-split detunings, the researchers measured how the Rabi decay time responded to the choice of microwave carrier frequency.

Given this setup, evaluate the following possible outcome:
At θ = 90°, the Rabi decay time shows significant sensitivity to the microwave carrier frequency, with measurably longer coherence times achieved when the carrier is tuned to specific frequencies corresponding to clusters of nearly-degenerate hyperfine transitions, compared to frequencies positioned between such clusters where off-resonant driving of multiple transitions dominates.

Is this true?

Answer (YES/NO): YES